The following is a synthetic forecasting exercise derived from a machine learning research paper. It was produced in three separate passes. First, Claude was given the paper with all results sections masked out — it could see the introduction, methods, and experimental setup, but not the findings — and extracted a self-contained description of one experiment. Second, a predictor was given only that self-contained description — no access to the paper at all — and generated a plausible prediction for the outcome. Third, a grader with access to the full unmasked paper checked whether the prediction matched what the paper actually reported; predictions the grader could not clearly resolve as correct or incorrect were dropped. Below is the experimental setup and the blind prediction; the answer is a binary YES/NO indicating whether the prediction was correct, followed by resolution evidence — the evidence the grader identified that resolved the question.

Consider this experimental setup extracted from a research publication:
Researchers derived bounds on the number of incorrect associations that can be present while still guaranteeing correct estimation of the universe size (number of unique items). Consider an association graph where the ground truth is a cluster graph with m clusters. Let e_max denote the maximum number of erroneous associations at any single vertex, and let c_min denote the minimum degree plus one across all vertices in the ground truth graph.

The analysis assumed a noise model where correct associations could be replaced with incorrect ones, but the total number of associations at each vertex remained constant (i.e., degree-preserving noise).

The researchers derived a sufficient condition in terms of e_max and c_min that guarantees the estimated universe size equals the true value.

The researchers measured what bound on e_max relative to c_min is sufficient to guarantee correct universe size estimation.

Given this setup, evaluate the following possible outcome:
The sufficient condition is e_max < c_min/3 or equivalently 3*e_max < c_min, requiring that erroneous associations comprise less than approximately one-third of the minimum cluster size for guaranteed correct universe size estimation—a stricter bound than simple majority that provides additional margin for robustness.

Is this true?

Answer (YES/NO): NO